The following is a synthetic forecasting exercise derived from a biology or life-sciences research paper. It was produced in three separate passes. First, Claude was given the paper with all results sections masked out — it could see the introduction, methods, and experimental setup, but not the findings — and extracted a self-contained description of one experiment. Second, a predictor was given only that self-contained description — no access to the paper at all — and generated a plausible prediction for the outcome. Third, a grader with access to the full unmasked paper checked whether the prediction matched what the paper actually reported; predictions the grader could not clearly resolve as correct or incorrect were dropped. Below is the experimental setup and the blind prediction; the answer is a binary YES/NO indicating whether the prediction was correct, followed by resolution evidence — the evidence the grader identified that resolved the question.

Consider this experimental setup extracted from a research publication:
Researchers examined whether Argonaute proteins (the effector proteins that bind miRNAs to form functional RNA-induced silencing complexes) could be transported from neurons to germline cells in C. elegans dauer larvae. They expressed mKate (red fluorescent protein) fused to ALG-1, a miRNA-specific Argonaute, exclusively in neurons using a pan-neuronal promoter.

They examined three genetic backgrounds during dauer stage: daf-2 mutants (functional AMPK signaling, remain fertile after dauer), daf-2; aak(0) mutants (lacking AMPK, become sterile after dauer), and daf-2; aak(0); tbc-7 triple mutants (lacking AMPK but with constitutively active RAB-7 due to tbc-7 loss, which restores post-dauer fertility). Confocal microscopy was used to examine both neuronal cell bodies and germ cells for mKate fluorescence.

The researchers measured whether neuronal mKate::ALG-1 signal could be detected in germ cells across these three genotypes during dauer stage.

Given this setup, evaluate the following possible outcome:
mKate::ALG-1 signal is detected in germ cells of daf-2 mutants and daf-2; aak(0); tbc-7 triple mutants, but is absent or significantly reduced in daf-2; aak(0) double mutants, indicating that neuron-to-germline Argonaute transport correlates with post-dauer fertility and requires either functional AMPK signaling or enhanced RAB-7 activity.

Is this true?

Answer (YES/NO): YES